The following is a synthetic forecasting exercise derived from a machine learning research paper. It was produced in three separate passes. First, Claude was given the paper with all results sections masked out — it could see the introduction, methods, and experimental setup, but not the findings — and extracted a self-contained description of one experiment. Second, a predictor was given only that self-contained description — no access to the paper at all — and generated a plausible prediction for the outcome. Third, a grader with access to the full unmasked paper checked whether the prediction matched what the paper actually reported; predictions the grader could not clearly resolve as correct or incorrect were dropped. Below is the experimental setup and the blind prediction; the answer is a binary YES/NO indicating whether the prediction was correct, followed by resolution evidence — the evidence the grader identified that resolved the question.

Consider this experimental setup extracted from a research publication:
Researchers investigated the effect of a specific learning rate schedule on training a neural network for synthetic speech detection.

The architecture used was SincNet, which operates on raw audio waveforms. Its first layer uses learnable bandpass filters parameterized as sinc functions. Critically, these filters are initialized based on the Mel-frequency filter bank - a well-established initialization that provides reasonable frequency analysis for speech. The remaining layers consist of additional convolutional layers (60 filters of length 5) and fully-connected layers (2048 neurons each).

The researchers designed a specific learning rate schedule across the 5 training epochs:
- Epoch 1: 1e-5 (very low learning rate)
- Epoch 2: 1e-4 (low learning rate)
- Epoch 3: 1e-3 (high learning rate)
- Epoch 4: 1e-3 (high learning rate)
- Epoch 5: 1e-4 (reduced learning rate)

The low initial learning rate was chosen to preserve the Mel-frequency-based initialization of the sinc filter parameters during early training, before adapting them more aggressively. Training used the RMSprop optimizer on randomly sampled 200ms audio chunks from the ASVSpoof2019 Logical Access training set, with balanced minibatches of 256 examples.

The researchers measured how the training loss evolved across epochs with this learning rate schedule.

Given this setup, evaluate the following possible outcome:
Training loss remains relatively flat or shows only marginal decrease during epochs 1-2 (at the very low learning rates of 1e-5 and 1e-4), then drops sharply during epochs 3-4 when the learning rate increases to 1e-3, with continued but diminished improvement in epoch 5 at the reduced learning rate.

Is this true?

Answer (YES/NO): NO